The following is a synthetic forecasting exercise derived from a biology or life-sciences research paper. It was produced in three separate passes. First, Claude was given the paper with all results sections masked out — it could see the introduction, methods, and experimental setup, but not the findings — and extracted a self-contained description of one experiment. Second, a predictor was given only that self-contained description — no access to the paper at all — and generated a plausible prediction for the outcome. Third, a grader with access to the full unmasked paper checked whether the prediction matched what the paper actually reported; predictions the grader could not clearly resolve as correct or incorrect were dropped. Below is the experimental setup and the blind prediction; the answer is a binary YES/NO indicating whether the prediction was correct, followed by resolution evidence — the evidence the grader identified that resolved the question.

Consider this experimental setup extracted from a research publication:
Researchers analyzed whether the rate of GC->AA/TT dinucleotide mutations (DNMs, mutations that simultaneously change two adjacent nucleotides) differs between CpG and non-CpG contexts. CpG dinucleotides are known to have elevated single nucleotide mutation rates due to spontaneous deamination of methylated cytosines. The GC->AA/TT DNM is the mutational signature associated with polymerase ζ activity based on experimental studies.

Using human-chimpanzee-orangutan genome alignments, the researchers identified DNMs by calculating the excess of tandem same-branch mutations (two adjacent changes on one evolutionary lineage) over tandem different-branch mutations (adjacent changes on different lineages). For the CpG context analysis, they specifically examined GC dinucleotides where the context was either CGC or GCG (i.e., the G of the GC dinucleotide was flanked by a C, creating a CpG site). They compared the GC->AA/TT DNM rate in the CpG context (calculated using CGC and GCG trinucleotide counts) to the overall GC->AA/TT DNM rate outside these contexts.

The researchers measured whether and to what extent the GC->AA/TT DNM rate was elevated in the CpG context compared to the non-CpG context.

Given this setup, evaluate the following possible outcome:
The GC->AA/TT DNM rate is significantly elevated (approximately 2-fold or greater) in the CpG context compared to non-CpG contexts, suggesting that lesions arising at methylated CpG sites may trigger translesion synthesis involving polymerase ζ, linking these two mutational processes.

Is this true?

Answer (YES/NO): NO